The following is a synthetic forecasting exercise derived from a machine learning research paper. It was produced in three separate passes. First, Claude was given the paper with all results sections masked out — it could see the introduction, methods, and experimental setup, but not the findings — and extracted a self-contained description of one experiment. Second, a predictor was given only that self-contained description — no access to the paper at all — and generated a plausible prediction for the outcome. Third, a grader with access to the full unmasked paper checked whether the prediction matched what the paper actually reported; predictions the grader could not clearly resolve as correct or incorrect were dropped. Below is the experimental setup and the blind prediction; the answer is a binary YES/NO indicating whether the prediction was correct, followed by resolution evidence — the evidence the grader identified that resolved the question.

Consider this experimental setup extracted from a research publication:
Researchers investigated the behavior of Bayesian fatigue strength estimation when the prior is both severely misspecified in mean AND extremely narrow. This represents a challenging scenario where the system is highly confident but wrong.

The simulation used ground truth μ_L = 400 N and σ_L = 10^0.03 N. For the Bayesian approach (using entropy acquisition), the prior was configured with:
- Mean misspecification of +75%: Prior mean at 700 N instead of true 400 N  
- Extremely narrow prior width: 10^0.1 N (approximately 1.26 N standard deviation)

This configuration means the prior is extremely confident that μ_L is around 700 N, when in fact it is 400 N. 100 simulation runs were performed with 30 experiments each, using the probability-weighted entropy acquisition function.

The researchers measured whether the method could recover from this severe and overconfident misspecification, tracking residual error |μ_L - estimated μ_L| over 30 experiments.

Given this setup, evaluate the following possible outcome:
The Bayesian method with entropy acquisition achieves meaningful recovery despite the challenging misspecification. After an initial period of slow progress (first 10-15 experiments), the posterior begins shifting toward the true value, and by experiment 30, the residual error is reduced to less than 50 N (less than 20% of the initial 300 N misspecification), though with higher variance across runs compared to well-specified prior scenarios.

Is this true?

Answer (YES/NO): NO